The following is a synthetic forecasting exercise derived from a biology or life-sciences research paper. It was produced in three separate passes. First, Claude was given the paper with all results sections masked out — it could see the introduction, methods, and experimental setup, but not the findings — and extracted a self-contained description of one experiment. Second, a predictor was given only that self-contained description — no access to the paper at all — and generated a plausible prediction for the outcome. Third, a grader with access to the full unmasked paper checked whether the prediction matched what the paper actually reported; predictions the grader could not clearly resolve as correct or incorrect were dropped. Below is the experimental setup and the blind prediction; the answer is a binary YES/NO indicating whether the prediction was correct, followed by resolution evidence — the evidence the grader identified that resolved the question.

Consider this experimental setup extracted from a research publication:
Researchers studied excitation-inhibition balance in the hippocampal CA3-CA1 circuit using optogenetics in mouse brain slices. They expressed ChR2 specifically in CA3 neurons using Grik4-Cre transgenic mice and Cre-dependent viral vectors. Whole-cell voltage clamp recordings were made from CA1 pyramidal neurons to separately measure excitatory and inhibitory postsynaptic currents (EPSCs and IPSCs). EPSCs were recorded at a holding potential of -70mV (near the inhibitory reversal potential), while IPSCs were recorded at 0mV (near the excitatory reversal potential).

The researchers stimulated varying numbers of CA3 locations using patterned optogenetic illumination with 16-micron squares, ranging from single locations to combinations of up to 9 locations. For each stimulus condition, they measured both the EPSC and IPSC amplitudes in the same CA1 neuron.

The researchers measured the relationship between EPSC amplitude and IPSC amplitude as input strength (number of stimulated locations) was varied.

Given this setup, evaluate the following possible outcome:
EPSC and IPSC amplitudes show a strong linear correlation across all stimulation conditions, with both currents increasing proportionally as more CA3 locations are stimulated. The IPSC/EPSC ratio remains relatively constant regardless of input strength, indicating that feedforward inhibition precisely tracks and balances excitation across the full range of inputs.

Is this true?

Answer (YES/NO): YES